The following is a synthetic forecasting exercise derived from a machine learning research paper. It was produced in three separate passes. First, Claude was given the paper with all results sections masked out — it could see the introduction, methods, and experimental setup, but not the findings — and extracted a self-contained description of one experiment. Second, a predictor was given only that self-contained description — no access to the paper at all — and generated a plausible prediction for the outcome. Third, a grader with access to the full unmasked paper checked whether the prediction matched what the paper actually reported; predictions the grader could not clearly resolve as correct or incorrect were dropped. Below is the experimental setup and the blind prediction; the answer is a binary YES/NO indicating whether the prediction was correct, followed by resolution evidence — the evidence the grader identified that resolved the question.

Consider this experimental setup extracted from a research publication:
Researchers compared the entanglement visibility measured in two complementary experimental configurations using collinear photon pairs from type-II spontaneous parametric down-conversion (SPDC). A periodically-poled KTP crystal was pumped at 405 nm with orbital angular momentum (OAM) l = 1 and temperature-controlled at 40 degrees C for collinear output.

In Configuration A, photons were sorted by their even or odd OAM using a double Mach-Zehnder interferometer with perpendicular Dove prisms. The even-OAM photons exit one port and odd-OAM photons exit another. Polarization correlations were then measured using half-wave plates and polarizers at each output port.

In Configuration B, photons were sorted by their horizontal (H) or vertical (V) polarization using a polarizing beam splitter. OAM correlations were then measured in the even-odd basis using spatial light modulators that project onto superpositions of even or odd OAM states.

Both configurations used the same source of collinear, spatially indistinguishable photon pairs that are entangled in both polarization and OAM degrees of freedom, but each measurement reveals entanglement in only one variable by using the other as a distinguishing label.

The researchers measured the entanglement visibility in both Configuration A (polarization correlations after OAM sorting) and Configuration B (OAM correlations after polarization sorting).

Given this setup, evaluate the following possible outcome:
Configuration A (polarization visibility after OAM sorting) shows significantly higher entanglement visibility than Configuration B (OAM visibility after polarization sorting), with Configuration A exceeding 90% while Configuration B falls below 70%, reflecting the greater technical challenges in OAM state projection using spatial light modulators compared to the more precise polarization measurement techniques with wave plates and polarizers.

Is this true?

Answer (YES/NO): NO